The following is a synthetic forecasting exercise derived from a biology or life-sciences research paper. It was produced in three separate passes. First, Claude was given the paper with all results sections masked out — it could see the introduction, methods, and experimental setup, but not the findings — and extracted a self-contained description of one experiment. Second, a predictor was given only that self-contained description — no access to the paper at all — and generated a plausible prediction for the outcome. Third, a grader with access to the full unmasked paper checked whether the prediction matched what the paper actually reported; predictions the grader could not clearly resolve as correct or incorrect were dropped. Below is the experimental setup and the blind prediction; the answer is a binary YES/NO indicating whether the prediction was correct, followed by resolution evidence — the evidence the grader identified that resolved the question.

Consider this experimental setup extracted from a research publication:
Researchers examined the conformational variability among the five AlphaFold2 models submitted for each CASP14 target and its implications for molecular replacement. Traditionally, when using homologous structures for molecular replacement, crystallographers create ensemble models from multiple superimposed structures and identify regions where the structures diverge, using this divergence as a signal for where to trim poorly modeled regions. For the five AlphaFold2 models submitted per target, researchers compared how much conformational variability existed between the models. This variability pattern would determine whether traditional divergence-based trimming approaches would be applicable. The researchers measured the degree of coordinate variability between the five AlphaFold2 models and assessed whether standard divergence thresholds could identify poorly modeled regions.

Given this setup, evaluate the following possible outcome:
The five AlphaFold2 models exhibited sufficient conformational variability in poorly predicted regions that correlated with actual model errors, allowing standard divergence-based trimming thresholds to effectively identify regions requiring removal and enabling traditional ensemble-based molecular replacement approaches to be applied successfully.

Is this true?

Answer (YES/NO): NO